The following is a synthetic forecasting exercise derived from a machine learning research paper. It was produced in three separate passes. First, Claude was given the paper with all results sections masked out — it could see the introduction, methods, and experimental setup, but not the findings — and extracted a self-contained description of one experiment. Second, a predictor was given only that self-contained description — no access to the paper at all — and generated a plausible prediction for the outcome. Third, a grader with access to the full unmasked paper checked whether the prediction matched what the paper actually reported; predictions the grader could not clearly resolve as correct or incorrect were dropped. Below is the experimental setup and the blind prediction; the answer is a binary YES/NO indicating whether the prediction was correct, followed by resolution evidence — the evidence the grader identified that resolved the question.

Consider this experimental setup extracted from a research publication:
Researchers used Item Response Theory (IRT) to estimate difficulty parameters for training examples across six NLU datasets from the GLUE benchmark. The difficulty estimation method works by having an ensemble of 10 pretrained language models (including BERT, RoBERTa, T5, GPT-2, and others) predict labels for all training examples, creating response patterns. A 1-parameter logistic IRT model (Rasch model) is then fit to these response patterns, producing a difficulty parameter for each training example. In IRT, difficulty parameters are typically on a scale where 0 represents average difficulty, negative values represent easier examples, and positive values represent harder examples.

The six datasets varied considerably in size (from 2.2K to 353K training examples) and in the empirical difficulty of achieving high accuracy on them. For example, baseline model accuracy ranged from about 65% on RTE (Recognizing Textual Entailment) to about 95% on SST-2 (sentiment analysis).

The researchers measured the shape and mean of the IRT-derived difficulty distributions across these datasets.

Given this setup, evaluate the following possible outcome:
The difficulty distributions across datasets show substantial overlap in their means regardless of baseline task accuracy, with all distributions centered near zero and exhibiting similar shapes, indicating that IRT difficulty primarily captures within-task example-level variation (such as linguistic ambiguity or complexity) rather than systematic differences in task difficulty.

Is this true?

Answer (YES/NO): NO